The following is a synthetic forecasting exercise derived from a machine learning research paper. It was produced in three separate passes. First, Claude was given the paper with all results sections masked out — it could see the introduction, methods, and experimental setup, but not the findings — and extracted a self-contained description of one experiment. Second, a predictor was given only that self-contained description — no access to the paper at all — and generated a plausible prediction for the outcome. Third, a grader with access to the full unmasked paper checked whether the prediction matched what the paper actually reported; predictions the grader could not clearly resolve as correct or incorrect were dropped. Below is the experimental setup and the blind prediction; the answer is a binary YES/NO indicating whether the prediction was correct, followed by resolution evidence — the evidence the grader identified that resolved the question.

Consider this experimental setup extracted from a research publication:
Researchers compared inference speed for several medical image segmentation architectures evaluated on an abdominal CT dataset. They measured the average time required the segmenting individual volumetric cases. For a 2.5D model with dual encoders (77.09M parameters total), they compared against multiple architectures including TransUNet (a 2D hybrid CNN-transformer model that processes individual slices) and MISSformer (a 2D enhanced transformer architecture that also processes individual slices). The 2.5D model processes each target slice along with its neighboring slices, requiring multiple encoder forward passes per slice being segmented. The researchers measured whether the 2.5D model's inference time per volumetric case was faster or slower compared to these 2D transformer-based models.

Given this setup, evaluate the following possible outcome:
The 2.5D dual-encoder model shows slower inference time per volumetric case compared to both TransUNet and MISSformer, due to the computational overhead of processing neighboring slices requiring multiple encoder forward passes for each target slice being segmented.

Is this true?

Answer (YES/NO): NO